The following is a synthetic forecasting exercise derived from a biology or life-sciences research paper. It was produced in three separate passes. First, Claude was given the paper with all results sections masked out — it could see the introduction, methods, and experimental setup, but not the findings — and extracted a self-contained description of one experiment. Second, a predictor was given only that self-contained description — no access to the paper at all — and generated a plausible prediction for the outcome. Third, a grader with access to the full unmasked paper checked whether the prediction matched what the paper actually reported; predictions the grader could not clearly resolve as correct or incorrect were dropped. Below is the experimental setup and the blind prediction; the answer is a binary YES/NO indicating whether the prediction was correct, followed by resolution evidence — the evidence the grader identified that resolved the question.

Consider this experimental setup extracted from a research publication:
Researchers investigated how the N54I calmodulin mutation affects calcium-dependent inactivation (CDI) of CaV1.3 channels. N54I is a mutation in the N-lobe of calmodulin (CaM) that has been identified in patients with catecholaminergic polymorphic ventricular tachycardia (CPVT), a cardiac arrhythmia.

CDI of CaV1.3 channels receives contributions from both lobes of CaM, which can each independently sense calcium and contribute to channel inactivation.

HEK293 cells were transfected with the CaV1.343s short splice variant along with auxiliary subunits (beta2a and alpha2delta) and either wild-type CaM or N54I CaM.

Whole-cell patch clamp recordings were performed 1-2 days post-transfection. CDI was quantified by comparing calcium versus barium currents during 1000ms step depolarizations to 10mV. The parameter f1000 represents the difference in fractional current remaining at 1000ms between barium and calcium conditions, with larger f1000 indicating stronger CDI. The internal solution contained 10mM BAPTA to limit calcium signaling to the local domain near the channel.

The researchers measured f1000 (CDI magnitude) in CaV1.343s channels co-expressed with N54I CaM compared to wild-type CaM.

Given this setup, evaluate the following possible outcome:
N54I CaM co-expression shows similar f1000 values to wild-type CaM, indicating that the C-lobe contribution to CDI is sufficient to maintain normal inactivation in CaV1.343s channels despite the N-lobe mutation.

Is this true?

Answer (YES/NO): YES